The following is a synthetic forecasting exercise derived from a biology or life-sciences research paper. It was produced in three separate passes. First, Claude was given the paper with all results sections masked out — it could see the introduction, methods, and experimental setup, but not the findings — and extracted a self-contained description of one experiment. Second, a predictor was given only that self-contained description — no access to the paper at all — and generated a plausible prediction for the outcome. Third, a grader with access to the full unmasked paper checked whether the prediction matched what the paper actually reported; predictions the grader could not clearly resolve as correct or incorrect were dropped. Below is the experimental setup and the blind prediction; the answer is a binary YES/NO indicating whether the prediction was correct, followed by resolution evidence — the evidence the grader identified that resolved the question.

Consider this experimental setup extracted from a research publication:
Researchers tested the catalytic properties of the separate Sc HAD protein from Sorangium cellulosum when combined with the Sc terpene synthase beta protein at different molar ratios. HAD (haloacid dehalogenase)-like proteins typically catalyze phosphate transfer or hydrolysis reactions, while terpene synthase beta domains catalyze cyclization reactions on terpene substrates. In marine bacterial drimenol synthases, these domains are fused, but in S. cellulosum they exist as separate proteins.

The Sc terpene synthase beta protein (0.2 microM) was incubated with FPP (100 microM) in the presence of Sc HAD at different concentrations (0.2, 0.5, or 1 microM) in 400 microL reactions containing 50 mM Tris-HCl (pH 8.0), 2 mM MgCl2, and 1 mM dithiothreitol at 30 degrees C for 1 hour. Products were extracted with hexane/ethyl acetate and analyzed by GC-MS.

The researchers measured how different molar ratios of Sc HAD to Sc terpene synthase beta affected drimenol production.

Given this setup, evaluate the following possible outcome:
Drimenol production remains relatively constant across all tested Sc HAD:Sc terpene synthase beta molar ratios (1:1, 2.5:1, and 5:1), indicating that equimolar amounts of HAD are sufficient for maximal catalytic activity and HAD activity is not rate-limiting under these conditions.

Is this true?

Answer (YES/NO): NO